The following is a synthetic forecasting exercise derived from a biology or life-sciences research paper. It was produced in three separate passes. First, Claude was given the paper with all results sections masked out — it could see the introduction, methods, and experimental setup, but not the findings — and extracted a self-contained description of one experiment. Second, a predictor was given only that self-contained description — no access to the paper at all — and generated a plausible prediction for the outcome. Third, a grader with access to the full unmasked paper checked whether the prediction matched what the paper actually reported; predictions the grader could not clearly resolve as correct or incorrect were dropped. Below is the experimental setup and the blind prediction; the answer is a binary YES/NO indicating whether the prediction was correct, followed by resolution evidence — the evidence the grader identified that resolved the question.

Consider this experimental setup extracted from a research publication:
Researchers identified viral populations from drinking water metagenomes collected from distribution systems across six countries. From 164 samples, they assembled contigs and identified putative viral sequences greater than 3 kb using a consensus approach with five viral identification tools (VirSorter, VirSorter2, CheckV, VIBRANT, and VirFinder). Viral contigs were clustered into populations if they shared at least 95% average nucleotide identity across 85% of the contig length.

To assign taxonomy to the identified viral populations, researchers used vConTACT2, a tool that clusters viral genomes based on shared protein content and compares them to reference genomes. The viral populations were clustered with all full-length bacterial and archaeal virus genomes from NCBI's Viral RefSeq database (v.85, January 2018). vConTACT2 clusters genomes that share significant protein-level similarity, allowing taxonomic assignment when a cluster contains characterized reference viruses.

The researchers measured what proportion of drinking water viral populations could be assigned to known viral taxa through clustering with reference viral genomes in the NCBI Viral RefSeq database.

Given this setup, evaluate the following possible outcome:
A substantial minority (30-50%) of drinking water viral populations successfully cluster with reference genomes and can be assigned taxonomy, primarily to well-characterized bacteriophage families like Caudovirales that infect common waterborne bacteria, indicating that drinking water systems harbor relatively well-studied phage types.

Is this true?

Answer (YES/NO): NO